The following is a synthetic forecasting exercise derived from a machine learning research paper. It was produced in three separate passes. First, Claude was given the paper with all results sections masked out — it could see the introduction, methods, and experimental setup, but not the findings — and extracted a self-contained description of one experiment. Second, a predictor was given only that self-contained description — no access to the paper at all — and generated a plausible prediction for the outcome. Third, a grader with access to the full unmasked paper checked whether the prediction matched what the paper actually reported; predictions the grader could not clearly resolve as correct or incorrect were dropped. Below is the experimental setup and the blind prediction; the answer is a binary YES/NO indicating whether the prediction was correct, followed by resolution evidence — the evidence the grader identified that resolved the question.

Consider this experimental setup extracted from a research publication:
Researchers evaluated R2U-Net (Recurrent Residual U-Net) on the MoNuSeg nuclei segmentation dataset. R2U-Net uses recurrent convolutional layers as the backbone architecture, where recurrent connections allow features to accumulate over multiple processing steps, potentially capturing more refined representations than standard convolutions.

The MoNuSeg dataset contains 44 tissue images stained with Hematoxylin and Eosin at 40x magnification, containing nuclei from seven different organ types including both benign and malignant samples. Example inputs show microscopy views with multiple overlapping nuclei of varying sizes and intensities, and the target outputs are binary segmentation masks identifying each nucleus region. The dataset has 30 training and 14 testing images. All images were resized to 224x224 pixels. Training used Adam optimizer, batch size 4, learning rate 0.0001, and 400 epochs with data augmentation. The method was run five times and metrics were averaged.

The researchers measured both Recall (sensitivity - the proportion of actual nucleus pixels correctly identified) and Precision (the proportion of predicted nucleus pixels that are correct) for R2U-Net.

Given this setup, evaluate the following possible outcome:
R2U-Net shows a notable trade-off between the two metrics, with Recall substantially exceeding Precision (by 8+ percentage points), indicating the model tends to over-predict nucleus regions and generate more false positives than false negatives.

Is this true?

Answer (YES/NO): NO